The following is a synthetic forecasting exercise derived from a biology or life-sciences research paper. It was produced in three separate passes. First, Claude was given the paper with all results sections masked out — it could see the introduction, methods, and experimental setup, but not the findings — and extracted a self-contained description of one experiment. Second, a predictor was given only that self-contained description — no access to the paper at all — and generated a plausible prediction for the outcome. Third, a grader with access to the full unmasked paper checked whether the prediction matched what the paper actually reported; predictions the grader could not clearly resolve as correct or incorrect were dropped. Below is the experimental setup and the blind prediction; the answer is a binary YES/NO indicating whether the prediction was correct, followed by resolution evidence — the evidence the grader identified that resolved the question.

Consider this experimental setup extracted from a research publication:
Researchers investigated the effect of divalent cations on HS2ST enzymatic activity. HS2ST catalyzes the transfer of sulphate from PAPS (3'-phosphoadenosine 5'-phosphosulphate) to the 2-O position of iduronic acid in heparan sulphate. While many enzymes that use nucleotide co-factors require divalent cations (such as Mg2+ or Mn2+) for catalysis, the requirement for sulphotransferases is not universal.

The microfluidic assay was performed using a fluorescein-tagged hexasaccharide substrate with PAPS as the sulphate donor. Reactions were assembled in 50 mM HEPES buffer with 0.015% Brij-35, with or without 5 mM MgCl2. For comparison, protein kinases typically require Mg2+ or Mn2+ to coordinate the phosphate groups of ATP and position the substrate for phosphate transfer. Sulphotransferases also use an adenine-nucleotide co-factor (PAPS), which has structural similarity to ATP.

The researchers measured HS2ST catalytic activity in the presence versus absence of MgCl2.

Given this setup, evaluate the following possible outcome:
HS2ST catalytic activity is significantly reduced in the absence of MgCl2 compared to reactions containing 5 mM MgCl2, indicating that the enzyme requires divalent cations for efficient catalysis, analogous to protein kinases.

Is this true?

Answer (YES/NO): NO